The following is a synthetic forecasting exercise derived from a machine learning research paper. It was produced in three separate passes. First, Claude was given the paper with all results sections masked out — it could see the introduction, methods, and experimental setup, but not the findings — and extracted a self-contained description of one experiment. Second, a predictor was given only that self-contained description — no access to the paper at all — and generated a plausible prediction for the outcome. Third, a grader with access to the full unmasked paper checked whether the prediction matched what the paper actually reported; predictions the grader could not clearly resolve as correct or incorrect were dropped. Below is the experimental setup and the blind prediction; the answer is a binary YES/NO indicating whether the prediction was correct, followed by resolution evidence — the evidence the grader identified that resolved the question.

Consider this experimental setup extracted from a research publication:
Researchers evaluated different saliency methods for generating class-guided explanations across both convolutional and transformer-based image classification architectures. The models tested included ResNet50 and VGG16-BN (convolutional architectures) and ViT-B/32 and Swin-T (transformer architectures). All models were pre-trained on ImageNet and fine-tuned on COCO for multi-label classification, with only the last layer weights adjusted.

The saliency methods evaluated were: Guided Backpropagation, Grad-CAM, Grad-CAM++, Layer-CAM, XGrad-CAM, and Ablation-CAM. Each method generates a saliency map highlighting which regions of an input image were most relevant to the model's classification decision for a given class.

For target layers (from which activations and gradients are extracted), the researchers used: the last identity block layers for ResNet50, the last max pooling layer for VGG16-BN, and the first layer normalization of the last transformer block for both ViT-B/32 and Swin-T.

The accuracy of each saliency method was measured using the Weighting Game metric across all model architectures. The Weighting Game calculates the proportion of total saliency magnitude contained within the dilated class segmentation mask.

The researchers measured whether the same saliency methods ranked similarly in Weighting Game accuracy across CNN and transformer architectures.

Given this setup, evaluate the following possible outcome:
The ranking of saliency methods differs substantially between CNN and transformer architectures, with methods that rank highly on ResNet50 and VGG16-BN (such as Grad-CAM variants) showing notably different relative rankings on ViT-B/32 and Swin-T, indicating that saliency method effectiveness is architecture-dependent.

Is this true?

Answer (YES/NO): YES